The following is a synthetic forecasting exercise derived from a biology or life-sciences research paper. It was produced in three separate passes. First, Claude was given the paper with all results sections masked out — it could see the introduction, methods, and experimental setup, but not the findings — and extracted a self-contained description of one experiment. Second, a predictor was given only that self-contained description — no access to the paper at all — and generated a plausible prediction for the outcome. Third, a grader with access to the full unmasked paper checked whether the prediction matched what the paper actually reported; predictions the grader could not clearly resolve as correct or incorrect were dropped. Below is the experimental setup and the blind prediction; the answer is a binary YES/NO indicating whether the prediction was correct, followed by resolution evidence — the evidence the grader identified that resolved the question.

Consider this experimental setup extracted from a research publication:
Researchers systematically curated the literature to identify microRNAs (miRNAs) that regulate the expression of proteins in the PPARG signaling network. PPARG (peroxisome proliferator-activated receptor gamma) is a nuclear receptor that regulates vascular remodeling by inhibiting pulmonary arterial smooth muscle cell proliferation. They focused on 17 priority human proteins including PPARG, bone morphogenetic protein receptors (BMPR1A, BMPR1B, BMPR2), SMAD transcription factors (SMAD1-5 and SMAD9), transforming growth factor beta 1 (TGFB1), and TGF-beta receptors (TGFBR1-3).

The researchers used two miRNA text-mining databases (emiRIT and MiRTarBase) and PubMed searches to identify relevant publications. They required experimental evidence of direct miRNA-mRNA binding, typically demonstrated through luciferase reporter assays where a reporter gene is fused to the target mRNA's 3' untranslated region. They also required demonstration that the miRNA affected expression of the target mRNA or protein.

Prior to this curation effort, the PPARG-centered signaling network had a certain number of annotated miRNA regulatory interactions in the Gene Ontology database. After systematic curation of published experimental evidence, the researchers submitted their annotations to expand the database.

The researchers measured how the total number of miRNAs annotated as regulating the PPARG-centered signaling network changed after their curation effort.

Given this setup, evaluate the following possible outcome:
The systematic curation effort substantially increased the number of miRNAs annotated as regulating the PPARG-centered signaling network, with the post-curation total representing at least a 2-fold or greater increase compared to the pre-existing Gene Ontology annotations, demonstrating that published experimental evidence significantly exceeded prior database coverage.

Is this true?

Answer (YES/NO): YES